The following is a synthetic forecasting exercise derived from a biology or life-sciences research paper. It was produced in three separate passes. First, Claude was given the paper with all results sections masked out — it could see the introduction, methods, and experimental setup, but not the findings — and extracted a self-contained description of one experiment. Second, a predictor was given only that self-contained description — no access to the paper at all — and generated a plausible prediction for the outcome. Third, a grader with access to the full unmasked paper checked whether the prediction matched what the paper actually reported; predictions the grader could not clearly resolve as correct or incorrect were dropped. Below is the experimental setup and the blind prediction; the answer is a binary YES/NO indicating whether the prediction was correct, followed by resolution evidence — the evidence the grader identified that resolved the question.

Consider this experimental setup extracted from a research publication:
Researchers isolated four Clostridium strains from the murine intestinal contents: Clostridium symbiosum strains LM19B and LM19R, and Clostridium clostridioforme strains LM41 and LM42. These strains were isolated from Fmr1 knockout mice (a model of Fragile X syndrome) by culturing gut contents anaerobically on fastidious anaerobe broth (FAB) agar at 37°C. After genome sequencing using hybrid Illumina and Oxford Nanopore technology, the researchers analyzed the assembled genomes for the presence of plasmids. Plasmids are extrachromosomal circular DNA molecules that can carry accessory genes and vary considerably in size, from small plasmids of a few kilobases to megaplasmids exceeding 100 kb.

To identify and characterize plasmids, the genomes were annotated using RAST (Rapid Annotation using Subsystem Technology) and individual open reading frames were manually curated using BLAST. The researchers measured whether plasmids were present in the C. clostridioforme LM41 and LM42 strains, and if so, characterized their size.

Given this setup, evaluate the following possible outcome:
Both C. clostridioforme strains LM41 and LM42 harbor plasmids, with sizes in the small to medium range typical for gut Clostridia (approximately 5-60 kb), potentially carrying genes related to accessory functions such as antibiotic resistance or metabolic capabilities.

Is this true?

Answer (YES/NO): NO